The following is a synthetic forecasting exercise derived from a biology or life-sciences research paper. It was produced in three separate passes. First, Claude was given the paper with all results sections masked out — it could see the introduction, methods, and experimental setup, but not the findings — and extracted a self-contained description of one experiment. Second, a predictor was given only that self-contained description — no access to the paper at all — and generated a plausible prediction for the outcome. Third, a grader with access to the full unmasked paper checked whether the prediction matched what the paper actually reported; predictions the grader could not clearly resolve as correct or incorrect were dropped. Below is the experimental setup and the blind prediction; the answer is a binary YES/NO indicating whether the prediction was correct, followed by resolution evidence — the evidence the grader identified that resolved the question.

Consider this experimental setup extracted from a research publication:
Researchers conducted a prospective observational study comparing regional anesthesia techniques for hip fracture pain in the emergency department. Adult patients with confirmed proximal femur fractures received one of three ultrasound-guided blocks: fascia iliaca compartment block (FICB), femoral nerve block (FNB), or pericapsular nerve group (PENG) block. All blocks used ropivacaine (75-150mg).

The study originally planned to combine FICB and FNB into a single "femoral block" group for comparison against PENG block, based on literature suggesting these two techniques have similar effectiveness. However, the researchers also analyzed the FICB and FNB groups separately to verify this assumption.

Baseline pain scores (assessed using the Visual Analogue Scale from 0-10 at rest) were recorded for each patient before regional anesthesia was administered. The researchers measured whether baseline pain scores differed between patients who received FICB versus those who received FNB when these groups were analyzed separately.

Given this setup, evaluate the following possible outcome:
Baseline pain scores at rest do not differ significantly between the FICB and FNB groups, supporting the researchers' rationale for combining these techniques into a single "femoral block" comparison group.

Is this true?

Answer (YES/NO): NO